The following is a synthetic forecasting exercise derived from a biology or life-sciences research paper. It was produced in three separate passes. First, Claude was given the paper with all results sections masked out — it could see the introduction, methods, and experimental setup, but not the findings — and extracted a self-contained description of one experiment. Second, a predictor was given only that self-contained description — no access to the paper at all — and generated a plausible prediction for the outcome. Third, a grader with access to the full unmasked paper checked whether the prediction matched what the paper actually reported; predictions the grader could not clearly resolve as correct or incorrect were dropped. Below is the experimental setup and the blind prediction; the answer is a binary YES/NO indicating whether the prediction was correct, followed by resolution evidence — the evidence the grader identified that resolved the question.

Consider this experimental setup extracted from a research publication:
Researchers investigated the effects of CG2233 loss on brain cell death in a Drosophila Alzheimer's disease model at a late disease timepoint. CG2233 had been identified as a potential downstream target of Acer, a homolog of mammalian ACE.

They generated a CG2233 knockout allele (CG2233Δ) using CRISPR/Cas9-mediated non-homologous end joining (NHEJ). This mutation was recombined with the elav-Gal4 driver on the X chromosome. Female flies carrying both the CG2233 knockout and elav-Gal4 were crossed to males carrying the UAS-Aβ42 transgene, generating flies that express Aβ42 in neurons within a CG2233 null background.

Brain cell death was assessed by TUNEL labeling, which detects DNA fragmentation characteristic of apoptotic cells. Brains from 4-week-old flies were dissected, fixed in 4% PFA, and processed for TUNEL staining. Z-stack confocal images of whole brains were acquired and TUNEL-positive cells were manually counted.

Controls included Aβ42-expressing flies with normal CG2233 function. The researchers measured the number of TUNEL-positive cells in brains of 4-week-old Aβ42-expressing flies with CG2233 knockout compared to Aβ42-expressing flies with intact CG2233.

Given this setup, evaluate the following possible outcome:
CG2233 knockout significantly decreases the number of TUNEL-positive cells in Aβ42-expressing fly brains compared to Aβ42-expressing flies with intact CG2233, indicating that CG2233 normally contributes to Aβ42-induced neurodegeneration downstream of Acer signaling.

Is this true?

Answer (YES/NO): NO